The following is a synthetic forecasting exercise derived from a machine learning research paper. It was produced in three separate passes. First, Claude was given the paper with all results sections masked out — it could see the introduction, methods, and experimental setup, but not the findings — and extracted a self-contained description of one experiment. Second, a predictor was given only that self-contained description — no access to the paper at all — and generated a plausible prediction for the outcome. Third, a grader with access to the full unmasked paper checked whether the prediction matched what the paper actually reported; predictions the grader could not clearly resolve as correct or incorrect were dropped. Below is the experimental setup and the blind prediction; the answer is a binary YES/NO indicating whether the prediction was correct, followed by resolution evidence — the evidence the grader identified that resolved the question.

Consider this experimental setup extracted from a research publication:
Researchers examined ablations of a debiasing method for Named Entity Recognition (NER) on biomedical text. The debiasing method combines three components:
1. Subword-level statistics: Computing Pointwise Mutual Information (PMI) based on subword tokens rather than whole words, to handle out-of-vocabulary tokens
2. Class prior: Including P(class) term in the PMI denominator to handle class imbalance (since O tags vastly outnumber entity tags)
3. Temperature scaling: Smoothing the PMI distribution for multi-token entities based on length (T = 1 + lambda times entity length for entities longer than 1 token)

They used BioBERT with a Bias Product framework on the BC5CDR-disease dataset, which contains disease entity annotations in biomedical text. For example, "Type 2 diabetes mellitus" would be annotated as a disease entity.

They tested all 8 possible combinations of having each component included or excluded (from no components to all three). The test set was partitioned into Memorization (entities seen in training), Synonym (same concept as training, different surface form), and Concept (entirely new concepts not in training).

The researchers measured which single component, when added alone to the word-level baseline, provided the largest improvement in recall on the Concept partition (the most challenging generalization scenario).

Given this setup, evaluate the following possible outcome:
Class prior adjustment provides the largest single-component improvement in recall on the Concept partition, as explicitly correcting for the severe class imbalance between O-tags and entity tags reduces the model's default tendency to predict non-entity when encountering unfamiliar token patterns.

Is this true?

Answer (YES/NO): NO